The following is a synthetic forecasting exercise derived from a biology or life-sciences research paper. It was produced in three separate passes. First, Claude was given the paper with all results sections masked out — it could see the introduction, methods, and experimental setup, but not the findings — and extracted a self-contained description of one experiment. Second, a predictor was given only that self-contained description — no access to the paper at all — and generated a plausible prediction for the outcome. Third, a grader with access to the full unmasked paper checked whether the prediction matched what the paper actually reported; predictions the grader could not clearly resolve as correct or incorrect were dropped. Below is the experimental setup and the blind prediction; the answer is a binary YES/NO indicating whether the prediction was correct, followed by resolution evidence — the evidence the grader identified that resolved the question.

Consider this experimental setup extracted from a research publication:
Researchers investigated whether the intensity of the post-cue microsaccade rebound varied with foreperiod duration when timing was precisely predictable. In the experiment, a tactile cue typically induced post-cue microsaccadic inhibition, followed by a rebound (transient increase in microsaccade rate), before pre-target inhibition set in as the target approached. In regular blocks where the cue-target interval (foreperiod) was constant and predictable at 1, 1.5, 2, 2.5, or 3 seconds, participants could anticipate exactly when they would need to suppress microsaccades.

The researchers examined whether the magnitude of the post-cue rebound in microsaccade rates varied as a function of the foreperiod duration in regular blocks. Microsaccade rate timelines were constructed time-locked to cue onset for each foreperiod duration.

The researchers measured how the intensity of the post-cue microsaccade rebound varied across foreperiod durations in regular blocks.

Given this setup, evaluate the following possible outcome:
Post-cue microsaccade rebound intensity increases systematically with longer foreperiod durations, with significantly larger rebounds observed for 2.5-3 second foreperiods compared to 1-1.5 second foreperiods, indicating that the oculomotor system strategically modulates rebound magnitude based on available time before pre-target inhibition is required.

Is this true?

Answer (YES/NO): NO